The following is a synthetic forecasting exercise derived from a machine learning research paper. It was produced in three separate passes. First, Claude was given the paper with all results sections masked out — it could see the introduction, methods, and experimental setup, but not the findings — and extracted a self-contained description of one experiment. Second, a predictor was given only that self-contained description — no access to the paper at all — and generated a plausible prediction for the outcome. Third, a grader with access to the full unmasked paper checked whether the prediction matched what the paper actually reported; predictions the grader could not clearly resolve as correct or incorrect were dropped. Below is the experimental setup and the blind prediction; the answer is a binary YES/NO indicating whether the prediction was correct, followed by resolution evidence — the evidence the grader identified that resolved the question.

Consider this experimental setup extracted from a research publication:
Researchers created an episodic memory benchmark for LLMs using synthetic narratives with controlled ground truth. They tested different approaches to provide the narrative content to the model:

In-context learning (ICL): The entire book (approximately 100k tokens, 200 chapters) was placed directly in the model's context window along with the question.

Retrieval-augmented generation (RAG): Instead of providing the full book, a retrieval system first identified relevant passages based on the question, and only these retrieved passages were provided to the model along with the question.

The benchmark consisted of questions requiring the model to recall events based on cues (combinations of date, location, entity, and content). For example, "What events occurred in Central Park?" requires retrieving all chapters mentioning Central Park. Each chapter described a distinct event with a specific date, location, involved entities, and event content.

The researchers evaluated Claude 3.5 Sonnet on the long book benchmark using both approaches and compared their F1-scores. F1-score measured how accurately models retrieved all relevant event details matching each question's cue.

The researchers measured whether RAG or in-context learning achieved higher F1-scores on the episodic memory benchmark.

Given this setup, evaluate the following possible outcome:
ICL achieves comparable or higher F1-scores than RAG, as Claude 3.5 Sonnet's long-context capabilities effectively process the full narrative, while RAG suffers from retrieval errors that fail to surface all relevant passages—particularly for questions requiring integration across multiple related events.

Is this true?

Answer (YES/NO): NO